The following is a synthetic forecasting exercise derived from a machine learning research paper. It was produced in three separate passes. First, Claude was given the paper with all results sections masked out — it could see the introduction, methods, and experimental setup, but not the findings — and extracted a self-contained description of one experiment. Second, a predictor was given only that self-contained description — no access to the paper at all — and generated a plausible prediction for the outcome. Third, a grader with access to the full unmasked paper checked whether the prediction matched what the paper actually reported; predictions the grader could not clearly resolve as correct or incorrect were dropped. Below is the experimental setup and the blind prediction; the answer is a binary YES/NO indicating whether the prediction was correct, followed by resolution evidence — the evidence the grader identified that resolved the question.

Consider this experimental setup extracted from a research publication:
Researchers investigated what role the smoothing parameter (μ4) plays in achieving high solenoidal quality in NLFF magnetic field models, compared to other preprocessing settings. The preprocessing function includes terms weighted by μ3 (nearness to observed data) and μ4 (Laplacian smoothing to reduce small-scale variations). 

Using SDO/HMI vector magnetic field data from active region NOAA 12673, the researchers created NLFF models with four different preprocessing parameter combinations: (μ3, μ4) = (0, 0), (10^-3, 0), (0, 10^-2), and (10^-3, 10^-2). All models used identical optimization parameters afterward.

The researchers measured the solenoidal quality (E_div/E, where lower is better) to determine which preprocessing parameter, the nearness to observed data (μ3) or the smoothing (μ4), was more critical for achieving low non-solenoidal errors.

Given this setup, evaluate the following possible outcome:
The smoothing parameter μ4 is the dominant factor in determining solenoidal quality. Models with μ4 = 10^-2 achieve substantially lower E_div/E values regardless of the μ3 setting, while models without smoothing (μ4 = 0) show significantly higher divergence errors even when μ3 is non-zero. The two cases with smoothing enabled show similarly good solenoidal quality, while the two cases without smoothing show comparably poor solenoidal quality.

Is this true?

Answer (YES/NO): NO